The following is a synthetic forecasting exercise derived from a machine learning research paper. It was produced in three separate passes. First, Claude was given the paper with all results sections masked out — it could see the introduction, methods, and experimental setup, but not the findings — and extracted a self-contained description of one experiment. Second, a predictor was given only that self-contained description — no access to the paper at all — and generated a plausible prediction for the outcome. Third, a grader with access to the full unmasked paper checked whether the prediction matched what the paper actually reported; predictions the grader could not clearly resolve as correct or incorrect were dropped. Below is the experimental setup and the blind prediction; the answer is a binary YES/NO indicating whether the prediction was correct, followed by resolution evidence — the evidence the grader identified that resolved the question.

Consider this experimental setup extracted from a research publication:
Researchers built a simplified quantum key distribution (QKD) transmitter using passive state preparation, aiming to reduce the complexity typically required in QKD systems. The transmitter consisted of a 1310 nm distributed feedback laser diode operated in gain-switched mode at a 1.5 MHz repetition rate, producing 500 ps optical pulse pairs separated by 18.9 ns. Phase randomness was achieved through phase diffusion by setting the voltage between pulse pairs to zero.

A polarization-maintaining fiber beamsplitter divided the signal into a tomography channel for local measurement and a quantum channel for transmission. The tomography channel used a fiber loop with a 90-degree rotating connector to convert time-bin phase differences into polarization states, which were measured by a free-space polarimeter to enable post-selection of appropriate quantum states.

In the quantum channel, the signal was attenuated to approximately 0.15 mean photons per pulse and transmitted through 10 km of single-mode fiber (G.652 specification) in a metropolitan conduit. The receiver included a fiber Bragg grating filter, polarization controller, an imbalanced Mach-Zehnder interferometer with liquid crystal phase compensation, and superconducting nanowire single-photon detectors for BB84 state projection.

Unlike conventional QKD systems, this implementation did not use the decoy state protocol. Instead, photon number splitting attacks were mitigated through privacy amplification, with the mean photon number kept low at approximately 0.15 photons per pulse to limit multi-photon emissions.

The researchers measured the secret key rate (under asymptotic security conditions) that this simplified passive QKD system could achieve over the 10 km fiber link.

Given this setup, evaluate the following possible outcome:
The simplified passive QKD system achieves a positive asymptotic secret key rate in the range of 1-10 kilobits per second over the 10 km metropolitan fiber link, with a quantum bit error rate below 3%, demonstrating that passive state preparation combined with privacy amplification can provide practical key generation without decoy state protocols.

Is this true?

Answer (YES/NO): NO